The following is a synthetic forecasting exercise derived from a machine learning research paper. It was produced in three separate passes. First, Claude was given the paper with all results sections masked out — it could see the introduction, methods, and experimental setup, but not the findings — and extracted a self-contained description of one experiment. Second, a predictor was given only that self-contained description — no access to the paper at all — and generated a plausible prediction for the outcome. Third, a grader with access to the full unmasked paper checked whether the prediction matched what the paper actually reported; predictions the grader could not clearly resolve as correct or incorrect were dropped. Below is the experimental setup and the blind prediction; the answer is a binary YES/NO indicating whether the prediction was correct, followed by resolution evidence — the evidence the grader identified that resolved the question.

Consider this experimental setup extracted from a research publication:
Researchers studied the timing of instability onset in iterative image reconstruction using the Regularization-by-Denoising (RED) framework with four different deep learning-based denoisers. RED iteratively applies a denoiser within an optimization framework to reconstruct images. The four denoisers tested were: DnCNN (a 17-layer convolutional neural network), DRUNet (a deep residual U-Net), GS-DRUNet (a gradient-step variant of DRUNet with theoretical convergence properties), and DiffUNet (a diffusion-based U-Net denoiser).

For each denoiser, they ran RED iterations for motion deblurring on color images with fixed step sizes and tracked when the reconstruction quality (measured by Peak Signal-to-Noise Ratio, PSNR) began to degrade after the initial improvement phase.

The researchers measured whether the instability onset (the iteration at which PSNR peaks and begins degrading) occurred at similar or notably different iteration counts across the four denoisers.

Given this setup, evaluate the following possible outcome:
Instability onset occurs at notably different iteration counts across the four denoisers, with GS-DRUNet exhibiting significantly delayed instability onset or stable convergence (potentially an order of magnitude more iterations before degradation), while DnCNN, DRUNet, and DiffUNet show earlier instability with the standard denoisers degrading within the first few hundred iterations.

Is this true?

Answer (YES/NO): NO